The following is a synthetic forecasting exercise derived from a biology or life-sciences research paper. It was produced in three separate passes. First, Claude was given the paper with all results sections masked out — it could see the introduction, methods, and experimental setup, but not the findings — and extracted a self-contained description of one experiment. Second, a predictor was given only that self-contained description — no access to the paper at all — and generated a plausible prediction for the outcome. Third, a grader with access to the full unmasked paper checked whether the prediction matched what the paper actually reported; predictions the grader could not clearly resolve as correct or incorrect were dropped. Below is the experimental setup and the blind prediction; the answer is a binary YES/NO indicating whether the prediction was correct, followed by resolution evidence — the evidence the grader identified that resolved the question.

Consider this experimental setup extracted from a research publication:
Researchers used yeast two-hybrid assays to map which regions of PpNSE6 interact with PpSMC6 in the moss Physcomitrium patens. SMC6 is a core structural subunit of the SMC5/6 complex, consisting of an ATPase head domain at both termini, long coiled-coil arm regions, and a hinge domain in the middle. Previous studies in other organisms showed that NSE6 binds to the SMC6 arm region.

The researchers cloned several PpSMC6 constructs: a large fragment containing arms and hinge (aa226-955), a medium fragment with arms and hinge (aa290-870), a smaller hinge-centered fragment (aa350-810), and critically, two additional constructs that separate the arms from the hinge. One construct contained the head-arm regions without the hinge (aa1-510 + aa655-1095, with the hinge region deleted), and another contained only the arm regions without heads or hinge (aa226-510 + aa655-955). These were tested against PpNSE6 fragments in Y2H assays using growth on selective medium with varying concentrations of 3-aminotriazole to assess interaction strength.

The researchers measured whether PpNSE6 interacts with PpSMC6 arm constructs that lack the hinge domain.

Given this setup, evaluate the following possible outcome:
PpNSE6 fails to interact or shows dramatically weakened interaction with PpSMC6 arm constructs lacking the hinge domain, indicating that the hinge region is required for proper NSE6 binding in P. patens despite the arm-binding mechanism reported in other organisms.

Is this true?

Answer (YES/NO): NO